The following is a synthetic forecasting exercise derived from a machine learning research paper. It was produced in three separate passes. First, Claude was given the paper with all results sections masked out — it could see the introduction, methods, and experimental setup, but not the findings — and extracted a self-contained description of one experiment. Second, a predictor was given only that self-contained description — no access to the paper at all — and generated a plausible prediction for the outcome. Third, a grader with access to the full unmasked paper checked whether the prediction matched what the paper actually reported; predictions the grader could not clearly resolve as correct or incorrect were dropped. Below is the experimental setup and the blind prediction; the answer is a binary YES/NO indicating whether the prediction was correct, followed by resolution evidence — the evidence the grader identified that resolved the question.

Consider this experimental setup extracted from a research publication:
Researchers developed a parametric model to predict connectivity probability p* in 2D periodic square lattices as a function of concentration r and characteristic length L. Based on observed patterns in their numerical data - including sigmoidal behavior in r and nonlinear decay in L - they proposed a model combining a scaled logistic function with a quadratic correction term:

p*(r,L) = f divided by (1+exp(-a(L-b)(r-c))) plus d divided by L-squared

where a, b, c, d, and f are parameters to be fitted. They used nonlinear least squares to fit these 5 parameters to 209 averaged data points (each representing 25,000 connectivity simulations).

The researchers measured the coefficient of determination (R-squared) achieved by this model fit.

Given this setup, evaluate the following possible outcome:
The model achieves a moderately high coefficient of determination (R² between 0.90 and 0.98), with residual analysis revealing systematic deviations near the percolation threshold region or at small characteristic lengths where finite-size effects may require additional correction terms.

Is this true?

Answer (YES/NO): NO